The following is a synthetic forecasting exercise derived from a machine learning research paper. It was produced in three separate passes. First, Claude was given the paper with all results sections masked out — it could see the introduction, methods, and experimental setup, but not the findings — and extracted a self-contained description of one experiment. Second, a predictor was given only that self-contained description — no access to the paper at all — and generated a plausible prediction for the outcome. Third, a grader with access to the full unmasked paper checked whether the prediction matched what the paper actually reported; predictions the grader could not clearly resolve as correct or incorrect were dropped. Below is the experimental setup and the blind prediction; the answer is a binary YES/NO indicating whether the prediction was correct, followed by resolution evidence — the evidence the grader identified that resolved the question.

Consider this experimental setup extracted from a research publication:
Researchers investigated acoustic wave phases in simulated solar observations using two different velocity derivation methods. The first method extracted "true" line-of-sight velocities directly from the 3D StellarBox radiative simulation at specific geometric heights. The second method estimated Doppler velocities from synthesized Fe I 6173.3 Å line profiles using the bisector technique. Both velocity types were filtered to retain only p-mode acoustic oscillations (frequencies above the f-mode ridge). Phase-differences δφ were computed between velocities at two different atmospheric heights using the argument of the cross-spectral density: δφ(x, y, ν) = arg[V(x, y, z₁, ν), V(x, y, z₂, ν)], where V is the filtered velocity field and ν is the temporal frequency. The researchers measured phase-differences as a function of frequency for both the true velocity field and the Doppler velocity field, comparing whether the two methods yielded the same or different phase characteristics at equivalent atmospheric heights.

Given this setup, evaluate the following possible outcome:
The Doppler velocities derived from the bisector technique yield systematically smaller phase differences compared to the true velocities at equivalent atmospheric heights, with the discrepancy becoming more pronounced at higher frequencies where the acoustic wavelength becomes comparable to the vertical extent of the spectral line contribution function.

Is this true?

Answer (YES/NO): NO